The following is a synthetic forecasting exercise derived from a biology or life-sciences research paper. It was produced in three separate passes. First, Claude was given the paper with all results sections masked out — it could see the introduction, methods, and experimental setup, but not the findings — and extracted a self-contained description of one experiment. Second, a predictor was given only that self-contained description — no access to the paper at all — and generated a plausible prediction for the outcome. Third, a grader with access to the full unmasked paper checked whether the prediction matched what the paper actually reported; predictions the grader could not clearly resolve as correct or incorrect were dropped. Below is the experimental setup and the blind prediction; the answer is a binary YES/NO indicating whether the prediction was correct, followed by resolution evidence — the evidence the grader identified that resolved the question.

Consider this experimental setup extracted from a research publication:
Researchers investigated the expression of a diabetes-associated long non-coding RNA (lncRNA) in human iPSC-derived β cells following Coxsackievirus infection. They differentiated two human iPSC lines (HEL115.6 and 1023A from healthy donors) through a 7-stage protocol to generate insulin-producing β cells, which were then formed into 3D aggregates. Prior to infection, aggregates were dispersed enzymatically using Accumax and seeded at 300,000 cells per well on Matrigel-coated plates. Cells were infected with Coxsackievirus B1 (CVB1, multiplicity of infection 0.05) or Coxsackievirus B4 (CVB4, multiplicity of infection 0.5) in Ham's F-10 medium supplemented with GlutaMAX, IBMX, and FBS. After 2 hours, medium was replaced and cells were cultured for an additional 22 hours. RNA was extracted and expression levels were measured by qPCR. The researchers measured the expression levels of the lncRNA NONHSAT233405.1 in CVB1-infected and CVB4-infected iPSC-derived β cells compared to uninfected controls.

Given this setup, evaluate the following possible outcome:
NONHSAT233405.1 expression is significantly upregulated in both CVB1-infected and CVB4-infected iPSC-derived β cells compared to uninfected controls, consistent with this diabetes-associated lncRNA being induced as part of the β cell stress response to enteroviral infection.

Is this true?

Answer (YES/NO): NO